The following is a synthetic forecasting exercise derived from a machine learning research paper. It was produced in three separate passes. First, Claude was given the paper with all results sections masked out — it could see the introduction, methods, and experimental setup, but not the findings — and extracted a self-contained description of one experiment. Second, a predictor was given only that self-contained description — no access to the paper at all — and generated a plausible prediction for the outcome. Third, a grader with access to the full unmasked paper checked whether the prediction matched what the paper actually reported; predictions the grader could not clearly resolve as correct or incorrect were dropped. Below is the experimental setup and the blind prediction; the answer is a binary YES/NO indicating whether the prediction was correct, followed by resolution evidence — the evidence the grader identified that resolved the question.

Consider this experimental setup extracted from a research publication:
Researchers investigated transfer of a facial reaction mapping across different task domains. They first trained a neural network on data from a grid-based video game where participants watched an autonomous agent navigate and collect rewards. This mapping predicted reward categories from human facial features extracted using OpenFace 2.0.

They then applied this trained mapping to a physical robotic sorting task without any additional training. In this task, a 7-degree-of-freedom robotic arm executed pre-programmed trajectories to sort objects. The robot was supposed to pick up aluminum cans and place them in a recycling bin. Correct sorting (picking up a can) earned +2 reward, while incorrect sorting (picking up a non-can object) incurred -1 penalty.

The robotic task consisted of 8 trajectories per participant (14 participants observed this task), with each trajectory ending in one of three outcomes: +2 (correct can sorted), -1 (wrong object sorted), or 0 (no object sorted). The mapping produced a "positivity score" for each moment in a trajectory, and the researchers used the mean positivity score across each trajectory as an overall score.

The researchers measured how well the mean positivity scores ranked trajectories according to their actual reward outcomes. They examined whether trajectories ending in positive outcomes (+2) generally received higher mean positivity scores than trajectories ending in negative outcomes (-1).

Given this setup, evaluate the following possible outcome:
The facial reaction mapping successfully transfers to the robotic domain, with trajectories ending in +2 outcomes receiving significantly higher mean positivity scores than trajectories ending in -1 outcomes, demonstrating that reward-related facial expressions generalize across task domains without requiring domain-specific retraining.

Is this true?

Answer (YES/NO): YES